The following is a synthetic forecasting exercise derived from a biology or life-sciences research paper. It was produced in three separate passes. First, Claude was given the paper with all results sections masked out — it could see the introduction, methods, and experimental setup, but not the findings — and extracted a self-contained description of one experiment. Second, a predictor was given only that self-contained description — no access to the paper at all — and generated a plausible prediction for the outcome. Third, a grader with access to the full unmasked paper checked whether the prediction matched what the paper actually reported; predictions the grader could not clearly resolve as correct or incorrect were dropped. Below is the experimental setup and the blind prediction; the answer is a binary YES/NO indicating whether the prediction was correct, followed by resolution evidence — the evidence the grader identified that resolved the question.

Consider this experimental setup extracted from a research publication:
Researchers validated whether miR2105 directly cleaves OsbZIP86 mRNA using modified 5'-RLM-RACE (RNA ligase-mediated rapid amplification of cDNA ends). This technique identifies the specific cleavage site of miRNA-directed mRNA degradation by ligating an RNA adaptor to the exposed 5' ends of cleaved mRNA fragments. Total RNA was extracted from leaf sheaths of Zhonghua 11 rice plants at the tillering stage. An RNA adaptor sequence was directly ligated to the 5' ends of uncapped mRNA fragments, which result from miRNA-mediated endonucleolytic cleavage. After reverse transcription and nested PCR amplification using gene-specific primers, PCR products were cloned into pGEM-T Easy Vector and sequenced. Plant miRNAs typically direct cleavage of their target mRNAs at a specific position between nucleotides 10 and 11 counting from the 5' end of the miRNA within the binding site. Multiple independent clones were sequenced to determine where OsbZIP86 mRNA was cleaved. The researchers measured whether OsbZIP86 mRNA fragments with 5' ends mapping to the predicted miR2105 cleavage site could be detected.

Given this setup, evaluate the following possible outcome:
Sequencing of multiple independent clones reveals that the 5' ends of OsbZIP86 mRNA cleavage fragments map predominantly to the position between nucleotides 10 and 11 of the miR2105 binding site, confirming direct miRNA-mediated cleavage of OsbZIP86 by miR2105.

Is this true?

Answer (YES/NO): YES